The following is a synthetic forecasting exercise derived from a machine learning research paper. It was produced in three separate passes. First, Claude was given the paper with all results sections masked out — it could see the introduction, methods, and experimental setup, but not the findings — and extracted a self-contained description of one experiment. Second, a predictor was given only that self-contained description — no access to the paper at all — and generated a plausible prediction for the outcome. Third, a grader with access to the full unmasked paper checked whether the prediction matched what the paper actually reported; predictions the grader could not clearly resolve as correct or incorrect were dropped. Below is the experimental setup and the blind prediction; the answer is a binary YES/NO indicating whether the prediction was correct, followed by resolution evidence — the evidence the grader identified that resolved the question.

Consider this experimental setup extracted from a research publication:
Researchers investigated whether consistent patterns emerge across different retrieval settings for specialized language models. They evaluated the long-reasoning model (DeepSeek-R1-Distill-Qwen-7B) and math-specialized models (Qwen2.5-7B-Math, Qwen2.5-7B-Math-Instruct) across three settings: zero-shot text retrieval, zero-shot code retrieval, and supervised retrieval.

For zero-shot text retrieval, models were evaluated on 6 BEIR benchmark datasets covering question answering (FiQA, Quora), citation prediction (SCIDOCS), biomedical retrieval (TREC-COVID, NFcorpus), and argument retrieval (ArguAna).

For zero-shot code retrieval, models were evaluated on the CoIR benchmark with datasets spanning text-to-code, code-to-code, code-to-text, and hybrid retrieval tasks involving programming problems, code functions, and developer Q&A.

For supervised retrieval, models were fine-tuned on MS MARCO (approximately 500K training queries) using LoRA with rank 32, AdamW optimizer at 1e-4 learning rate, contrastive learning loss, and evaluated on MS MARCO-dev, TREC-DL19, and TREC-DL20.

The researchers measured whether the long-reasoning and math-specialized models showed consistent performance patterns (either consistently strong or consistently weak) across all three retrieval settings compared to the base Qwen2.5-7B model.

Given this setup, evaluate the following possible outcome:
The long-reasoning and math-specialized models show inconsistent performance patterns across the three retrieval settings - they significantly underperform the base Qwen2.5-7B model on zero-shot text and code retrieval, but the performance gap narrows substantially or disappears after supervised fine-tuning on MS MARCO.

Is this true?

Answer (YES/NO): NO